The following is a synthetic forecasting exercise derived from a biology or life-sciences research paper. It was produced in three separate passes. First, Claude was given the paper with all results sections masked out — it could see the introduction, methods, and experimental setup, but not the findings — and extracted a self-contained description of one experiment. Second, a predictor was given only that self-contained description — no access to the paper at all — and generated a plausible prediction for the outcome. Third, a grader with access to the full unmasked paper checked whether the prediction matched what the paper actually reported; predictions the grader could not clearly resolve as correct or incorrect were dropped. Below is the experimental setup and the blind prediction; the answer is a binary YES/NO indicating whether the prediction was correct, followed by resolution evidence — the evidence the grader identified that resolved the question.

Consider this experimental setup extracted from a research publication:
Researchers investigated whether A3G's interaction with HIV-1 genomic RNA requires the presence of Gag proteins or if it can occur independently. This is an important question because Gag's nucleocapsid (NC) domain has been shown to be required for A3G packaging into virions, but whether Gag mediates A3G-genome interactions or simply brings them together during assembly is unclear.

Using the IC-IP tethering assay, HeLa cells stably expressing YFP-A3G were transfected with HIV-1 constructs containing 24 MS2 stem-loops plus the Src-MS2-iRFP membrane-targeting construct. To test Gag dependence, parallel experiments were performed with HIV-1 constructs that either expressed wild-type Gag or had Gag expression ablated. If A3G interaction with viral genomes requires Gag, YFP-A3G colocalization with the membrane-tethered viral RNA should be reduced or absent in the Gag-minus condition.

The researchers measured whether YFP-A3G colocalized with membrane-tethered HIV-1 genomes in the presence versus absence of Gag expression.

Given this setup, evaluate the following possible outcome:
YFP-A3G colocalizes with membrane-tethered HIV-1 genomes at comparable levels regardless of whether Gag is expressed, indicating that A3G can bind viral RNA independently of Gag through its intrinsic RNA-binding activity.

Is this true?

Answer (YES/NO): YES